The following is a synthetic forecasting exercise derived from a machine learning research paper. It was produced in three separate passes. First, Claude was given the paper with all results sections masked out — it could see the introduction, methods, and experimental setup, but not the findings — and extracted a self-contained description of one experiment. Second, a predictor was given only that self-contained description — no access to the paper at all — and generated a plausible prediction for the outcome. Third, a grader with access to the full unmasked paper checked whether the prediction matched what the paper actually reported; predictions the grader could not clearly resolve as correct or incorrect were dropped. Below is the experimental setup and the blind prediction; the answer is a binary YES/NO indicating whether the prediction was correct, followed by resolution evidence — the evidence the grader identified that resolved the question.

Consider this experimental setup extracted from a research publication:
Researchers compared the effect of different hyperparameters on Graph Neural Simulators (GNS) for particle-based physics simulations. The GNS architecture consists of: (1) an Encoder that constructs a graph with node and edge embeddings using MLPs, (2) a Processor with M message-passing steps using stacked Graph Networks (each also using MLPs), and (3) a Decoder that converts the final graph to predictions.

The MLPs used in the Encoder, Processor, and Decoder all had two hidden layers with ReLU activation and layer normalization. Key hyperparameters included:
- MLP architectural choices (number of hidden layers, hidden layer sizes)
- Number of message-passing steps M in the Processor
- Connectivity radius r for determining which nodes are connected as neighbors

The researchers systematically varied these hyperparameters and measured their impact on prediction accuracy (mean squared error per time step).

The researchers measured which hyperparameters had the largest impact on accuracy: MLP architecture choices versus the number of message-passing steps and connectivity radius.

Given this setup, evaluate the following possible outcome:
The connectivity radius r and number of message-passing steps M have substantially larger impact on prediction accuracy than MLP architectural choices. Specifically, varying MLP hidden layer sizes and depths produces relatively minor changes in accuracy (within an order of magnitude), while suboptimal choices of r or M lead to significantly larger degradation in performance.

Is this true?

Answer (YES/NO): YES